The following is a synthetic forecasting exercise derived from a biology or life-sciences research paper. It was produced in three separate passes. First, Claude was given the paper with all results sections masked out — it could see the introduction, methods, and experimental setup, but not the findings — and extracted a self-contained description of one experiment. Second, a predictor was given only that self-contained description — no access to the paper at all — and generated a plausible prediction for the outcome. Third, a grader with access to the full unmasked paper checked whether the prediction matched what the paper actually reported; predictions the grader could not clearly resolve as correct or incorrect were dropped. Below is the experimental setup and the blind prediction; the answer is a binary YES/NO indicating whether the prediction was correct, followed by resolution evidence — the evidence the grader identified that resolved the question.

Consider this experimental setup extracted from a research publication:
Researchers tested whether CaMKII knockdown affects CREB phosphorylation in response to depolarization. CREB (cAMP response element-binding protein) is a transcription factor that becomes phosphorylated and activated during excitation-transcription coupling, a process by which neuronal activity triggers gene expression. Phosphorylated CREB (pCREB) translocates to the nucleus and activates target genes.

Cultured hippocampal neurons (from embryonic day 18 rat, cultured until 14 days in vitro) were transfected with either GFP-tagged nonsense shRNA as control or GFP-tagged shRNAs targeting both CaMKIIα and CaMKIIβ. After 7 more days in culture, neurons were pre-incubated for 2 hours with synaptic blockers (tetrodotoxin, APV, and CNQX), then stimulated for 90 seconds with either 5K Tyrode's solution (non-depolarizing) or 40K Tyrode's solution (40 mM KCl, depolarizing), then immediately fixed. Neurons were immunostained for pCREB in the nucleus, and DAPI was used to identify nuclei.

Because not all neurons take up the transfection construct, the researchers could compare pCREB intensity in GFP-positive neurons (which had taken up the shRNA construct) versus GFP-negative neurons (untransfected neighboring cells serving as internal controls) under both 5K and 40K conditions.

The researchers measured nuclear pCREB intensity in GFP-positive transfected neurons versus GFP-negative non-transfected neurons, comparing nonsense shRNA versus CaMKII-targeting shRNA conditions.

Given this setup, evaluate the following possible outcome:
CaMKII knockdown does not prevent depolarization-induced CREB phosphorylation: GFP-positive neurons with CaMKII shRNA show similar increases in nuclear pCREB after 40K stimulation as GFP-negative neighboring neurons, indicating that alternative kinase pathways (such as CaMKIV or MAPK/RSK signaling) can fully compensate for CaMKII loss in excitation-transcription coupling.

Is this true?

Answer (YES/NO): NO